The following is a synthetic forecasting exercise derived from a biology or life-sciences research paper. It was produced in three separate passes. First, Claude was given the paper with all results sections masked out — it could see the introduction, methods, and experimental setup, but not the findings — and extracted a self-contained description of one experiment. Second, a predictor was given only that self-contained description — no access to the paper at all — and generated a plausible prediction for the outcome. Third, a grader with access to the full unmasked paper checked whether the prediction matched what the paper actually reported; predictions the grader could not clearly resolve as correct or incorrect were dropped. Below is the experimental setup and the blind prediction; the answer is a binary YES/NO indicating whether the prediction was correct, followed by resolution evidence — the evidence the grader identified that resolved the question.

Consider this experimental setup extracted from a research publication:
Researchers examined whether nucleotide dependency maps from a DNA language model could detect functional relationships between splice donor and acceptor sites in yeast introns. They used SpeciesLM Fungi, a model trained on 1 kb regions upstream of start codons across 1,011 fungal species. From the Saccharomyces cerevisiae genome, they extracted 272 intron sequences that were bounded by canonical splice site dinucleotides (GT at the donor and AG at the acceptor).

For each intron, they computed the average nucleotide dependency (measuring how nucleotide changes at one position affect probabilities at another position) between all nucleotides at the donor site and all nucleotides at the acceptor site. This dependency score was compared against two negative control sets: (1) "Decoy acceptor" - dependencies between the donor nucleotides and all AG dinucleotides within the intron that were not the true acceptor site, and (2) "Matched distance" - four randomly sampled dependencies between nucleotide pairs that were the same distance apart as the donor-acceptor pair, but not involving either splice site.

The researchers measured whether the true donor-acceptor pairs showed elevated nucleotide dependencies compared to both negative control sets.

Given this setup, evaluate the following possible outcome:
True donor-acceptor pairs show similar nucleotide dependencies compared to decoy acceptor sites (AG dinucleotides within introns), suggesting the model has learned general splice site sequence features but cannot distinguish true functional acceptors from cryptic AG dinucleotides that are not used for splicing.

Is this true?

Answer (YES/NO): NO